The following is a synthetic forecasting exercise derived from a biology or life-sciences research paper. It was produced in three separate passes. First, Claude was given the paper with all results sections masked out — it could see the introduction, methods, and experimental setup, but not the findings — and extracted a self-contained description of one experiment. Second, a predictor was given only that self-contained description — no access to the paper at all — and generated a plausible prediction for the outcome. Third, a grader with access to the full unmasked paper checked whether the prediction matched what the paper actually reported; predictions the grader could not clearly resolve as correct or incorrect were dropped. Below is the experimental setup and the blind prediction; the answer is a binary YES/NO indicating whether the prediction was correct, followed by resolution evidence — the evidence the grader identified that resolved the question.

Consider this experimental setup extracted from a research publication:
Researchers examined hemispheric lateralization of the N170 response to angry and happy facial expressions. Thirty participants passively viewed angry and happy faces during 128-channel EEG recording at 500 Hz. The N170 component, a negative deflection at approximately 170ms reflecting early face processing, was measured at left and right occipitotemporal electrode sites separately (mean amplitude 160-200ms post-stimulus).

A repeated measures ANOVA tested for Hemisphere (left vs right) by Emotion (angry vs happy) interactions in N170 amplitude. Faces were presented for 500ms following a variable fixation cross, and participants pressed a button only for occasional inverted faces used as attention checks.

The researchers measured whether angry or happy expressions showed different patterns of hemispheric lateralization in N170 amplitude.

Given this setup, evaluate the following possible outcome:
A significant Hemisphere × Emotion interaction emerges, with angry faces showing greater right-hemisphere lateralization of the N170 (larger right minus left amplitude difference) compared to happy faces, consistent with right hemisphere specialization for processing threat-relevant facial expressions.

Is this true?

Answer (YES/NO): YES